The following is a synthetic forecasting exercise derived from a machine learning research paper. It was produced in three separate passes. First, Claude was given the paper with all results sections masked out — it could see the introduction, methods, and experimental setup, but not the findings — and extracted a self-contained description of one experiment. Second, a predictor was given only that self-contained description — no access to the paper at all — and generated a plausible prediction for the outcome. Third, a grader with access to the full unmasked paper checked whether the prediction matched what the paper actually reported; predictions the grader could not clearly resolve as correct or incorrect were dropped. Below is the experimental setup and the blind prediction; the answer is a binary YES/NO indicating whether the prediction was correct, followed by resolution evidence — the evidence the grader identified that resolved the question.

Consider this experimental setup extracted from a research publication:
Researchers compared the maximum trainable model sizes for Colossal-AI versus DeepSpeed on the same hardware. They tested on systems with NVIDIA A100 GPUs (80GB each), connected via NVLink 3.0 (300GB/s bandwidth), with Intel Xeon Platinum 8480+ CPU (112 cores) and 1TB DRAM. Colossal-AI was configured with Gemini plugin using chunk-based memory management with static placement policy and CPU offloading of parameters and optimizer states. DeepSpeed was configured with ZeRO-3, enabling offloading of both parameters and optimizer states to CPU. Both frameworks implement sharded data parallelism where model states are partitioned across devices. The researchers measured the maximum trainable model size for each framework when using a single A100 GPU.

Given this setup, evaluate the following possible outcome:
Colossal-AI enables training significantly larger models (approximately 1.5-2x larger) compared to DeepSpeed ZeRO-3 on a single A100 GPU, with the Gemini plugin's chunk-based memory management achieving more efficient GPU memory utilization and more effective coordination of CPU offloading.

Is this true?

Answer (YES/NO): NO